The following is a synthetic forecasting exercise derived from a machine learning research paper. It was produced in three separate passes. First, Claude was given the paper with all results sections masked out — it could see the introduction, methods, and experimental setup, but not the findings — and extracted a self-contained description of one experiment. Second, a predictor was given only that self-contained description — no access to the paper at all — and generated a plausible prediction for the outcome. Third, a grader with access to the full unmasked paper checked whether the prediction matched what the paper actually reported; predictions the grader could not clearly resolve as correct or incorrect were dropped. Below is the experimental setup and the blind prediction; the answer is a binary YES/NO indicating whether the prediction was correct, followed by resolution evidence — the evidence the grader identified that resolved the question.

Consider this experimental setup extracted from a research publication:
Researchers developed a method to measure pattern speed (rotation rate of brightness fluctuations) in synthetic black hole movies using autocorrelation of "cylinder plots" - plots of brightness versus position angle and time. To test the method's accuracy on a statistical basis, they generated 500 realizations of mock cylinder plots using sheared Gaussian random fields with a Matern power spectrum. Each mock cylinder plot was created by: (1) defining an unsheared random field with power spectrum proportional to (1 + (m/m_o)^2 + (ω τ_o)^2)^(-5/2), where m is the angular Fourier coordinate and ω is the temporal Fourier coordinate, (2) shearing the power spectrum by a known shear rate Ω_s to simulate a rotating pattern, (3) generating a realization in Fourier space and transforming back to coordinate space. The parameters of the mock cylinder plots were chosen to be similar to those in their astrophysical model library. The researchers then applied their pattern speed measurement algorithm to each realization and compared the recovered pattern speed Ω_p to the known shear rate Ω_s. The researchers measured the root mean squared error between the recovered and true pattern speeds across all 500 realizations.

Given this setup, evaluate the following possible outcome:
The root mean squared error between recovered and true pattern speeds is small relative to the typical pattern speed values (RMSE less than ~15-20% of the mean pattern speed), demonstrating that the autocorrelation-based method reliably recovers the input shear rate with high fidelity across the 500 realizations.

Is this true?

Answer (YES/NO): YES